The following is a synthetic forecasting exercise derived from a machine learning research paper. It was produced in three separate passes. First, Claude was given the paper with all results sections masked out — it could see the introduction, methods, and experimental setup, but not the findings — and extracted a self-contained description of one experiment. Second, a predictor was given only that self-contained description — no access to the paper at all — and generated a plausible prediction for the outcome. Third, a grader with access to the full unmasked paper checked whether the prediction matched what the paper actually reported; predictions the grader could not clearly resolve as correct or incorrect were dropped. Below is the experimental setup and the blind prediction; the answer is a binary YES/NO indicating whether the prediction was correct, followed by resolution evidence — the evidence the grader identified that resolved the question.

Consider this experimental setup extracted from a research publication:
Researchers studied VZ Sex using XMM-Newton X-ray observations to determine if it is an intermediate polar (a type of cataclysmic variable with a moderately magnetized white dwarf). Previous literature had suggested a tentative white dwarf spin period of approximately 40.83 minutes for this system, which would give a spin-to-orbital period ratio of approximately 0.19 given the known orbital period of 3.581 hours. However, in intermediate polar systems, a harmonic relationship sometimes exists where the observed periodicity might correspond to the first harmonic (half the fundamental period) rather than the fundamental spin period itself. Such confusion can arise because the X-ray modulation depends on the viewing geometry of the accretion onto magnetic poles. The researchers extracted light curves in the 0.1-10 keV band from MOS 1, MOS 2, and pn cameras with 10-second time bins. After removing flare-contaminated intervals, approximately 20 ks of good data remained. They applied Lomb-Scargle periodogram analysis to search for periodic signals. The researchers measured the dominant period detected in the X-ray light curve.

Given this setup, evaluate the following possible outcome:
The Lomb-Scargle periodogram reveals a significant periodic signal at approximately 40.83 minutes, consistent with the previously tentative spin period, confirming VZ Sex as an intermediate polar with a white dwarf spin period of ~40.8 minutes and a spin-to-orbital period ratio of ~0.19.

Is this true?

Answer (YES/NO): NO